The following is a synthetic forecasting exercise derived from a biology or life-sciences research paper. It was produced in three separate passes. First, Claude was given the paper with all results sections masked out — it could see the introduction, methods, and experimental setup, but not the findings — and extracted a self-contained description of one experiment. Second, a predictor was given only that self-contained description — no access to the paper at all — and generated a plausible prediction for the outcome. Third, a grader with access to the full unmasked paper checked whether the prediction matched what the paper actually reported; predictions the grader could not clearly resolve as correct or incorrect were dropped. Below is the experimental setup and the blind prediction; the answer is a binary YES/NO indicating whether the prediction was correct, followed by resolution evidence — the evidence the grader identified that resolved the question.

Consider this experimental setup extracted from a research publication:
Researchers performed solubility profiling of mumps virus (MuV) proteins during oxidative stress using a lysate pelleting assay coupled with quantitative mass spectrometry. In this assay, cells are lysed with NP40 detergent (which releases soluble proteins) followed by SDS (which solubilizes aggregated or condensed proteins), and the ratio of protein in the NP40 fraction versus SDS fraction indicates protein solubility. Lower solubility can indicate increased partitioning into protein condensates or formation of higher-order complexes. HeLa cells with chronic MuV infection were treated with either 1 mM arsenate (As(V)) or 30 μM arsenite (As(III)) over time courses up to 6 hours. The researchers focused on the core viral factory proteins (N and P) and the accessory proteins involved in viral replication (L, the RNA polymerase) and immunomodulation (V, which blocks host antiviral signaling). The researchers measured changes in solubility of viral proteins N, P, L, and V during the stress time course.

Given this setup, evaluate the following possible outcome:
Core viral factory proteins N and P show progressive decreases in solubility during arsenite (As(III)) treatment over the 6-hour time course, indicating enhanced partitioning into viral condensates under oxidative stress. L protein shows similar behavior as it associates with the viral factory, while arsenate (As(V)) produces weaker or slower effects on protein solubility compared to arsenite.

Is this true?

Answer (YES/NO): NO